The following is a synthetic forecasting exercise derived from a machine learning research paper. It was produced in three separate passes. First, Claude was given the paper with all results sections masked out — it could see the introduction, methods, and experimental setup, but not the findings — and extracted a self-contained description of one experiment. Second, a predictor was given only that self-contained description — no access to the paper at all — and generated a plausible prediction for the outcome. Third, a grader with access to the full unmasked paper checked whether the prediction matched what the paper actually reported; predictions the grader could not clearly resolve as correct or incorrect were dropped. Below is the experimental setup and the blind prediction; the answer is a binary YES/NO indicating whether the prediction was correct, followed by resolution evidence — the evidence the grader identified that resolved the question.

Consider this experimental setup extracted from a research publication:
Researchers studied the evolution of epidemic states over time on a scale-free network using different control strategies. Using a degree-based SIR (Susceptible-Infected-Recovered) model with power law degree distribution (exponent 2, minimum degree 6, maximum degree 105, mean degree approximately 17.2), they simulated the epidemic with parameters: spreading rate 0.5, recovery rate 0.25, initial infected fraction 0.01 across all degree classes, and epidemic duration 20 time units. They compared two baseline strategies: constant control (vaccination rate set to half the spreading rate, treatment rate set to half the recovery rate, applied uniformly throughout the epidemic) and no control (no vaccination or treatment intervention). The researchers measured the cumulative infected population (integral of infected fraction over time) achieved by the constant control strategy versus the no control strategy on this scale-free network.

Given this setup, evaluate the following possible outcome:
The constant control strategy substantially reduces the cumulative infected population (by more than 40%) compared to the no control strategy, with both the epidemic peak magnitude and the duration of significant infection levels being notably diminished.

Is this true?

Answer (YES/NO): YES